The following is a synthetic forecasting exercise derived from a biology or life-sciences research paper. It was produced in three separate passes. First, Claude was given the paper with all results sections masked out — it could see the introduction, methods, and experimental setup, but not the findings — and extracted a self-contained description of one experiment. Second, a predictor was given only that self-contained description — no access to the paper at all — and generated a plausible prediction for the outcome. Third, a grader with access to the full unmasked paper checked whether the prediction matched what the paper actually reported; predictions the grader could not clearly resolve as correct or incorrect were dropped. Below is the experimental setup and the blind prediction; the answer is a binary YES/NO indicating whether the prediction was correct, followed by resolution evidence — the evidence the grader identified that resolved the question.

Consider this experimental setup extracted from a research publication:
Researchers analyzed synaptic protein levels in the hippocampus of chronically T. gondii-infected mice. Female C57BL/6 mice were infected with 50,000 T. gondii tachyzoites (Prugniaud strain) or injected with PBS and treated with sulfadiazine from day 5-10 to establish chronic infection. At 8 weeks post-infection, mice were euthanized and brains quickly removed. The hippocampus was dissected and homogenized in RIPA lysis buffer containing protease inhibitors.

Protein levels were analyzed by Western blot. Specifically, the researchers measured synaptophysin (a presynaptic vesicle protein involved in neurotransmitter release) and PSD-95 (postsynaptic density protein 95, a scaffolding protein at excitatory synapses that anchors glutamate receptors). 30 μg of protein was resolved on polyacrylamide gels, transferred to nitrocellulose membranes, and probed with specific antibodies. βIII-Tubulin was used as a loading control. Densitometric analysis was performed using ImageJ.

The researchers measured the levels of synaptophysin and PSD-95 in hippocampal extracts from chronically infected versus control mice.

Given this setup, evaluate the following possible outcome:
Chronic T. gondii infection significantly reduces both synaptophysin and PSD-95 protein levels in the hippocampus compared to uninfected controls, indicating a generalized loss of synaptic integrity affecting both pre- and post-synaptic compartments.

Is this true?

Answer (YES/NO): YES